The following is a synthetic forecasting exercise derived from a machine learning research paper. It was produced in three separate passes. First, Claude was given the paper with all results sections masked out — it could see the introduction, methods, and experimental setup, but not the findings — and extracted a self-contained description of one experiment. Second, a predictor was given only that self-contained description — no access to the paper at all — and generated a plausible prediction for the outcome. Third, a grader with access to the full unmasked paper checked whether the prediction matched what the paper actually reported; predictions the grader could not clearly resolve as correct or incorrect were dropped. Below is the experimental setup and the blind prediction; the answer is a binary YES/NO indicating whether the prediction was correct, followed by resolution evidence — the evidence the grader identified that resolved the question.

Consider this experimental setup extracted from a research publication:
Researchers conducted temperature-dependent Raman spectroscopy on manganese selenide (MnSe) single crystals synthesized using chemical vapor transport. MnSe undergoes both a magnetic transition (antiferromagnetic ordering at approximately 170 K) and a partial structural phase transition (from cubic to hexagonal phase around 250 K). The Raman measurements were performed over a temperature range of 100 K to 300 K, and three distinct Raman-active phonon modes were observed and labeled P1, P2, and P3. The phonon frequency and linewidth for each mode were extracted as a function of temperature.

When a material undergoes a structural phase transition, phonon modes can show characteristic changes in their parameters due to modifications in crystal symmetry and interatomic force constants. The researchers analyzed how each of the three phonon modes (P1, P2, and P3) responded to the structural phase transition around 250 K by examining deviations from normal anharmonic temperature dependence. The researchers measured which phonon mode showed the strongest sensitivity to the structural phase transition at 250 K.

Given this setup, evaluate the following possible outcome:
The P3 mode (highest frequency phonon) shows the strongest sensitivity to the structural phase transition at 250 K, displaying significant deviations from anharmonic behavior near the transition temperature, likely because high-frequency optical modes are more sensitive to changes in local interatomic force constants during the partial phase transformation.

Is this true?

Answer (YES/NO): NO